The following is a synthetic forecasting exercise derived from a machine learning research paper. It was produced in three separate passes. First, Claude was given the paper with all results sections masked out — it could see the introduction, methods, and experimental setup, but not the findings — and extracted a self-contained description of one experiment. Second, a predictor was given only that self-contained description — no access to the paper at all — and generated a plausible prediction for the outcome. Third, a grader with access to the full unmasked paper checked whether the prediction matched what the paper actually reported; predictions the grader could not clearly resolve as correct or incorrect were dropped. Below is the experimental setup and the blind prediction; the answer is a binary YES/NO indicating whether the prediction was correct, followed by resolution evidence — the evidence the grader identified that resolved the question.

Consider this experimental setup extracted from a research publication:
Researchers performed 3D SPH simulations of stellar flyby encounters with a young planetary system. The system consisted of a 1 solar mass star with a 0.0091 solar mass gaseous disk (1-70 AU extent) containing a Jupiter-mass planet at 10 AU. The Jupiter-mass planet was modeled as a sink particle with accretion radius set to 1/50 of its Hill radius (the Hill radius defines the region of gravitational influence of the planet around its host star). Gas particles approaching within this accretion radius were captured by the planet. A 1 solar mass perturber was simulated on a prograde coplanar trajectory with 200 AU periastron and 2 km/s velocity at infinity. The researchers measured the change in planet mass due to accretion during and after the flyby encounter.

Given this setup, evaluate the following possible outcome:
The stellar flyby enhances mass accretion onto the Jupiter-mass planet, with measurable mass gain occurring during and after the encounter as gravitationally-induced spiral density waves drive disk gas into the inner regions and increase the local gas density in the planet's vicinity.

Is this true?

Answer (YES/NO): NO